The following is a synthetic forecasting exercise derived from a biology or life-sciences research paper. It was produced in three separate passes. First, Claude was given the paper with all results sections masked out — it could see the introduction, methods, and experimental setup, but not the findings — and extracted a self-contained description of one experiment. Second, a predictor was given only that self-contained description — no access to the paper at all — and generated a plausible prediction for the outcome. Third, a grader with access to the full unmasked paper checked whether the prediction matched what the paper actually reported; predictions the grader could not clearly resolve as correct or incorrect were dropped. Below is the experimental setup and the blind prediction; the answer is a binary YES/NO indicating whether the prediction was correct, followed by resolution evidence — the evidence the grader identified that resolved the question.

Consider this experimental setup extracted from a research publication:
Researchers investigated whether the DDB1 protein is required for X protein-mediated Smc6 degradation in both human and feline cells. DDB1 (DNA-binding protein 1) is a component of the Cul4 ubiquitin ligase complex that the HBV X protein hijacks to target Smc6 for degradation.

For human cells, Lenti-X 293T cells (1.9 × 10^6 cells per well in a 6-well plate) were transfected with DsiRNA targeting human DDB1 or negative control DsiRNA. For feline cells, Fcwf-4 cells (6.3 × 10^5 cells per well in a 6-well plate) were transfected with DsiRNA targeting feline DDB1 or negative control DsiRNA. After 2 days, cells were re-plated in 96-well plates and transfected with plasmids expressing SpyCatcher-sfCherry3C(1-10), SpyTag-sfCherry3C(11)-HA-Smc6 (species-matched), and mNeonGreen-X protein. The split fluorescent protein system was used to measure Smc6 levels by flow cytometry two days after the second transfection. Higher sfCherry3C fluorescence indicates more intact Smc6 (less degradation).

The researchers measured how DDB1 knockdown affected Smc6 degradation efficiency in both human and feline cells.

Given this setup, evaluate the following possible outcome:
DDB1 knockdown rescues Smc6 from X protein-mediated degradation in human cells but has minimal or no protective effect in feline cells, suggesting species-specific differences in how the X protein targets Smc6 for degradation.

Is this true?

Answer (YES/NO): NO